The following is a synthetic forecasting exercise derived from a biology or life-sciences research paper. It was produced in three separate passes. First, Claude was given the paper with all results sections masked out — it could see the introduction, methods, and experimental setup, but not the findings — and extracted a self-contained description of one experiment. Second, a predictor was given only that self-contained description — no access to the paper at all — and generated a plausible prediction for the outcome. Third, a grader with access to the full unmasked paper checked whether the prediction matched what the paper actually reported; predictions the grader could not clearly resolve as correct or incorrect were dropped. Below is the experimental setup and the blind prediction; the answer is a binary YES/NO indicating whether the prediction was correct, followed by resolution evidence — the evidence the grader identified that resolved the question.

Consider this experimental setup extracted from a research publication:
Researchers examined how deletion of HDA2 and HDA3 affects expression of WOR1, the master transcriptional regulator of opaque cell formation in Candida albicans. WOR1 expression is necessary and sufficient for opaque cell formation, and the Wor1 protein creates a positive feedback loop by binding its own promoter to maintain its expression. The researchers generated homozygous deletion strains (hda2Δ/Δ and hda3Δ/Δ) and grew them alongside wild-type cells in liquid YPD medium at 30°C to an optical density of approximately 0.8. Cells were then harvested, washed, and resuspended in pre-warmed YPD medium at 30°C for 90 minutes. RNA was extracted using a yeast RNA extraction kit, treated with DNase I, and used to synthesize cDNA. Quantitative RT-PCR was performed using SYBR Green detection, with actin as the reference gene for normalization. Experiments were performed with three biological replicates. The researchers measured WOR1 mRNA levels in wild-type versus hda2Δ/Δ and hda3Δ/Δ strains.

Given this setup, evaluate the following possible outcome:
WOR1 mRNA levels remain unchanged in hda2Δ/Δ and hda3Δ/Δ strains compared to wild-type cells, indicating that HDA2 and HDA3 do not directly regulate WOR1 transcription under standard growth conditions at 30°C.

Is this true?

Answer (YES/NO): NO